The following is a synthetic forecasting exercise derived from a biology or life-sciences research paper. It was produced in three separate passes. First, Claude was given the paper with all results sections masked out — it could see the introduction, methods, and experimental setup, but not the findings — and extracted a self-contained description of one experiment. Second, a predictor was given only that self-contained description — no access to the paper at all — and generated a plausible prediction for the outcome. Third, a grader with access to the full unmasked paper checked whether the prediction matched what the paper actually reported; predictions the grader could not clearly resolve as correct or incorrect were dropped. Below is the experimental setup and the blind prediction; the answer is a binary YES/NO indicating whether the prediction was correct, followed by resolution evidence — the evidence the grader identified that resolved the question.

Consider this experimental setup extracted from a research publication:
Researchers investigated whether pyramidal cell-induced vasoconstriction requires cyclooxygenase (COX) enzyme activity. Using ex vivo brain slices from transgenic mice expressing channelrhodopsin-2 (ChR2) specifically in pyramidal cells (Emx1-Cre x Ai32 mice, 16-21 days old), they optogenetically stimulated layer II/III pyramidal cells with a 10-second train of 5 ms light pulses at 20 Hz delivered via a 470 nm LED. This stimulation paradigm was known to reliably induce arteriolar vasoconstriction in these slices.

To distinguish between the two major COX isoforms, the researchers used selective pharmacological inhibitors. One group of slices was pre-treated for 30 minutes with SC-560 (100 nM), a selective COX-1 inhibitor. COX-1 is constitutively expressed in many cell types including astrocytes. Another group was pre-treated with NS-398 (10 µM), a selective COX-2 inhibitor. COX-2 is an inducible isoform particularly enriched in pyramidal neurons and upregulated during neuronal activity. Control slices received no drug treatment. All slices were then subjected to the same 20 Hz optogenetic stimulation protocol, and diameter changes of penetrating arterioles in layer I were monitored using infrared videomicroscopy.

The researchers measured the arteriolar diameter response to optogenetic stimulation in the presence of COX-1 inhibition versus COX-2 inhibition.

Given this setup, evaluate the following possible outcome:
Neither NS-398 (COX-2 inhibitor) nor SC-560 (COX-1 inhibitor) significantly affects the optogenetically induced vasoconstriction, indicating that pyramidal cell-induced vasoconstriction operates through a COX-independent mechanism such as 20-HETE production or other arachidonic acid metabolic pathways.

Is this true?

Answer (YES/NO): NO